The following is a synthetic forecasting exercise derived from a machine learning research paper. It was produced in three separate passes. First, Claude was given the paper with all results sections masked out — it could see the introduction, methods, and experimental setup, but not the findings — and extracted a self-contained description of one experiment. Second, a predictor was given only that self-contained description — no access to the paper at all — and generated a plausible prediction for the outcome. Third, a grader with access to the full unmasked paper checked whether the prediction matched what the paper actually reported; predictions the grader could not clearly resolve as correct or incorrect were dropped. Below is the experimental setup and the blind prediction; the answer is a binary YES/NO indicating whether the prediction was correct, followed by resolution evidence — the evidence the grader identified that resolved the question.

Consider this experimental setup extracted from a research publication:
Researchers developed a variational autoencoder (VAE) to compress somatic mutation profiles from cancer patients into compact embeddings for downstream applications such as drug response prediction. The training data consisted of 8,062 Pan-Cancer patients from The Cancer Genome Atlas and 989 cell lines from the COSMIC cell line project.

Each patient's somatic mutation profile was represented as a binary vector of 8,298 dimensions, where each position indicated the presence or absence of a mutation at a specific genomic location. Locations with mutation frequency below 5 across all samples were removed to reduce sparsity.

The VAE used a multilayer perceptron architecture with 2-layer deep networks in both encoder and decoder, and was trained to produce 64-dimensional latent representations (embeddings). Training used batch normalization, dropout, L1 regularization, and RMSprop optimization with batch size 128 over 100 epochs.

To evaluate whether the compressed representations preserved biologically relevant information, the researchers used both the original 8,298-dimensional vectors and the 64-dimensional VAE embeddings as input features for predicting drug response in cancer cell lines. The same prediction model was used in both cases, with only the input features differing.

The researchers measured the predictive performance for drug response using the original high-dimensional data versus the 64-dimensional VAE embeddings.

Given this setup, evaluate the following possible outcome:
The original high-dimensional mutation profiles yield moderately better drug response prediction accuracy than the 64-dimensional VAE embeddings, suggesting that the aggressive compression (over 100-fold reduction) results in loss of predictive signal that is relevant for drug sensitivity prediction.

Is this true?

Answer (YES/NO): NO